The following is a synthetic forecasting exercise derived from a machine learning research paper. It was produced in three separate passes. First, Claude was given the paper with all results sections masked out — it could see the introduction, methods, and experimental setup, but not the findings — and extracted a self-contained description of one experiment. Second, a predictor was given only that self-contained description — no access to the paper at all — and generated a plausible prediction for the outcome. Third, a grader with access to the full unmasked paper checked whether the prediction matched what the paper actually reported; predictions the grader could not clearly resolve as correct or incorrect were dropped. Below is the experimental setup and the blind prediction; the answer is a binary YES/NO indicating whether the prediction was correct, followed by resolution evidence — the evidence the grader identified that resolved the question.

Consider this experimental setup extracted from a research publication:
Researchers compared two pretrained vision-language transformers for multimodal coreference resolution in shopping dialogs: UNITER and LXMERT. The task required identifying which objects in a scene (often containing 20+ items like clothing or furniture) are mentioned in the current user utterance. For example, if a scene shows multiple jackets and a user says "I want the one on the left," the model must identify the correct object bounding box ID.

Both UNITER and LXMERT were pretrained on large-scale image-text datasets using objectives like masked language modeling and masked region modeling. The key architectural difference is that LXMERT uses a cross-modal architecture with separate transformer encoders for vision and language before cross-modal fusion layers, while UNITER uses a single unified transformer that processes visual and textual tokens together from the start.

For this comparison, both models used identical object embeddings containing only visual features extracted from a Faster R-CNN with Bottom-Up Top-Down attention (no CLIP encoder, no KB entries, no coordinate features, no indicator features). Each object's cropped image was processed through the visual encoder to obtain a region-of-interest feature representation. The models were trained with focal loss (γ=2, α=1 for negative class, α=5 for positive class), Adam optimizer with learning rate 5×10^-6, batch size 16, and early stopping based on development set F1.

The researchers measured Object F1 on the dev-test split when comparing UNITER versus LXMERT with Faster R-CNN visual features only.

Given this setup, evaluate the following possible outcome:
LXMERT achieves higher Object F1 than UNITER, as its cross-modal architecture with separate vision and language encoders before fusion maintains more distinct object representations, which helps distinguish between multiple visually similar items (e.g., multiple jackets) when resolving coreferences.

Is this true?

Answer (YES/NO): YES